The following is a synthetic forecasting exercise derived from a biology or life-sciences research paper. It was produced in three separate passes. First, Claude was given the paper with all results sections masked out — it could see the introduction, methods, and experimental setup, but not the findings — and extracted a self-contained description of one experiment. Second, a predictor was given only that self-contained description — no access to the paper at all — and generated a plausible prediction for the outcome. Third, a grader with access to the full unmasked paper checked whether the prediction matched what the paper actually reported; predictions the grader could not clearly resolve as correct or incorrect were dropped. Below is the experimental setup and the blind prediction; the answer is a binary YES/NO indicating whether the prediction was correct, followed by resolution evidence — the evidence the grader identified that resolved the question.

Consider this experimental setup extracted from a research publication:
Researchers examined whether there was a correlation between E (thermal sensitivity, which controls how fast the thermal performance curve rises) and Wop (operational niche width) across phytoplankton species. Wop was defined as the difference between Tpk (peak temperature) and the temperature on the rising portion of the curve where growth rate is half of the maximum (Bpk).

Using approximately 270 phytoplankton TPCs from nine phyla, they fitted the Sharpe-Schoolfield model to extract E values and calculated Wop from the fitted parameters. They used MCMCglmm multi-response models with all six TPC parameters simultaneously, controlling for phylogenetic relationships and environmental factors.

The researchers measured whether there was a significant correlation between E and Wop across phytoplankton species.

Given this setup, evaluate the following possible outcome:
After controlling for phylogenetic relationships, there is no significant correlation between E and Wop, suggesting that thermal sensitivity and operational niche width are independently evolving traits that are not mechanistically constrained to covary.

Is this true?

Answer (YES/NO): NO